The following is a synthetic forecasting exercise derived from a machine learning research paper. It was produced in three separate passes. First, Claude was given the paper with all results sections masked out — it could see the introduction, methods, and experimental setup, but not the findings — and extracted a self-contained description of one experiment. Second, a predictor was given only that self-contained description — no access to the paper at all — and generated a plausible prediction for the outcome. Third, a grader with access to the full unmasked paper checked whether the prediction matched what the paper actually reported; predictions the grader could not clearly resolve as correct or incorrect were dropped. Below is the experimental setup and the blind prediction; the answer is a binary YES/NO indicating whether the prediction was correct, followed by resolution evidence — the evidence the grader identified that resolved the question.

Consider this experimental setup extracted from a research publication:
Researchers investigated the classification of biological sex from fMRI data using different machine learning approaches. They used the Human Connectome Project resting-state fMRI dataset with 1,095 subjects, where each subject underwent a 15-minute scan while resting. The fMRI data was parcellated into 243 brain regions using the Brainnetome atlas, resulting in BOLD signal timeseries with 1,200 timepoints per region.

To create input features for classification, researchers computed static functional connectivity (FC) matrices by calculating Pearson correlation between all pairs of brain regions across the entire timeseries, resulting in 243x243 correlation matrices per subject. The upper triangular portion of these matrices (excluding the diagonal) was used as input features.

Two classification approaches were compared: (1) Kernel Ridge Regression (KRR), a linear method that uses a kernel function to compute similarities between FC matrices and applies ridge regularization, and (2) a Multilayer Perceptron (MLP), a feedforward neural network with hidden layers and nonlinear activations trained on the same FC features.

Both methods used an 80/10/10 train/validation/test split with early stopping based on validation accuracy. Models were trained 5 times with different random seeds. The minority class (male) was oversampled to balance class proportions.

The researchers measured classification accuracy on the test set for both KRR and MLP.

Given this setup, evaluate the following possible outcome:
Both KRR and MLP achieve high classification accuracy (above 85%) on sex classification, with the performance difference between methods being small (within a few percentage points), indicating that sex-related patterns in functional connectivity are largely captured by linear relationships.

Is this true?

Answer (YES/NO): NO